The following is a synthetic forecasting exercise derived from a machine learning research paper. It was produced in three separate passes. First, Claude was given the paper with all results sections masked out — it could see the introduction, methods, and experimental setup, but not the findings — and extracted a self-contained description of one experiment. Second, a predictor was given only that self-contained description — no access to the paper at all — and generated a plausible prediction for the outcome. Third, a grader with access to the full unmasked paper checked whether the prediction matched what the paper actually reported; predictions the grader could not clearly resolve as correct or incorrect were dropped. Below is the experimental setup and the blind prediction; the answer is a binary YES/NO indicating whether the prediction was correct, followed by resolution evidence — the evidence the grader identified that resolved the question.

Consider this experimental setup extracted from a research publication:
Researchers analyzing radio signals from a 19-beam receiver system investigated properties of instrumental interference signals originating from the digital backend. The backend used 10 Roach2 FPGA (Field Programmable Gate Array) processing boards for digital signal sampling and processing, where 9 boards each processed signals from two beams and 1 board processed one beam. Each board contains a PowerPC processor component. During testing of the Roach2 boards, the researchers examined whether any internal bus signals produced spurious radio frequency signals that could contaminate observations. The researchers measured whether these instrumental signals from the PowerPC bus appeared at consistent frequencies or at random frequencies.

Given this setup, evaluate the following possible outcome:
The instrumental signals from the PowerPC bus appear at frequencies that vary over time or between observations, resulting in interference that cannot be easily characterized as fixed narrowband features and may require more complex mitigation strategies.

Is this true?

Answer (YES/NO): NO